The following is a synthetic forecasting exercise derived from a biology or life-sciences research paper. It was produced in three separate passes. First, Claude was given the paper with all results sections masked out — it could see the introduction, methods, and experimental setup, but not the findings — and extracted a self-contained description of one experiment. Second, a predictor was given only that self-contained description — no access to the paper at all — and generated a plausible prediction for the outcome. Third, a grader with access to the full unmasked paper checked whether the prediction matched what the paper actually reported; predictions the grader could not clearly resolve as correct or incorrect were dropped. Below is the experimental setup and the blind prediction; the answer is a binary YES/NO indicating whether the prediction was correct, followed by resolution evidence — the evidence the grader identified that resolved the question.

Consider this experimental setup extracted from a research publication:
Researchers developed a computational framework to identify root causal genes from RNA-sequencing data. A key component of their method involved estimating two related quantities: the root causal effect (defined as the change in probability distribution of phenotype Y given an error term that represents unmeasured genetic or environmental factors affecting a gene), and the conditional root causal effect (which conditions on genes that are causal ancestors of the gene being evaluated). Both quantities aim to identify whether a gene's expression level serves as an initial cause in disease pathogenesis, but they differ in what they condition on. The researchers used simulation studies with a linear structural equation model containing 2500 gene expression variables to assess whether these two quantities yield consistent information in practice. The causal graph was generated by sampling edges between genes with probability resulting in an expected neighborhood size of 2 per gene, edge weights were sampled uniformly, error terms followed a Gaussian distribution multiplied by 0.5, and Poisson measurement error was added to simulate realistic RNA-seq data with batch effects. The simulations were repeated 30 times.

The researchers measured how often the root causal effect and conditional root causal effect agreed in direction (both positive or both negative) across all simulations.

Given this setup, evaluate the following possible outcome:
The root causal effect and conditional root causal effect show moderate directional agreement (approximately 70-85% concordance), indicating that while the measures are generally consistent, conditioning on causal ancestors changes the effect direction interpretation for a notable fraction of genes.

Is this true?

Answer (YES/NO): NO